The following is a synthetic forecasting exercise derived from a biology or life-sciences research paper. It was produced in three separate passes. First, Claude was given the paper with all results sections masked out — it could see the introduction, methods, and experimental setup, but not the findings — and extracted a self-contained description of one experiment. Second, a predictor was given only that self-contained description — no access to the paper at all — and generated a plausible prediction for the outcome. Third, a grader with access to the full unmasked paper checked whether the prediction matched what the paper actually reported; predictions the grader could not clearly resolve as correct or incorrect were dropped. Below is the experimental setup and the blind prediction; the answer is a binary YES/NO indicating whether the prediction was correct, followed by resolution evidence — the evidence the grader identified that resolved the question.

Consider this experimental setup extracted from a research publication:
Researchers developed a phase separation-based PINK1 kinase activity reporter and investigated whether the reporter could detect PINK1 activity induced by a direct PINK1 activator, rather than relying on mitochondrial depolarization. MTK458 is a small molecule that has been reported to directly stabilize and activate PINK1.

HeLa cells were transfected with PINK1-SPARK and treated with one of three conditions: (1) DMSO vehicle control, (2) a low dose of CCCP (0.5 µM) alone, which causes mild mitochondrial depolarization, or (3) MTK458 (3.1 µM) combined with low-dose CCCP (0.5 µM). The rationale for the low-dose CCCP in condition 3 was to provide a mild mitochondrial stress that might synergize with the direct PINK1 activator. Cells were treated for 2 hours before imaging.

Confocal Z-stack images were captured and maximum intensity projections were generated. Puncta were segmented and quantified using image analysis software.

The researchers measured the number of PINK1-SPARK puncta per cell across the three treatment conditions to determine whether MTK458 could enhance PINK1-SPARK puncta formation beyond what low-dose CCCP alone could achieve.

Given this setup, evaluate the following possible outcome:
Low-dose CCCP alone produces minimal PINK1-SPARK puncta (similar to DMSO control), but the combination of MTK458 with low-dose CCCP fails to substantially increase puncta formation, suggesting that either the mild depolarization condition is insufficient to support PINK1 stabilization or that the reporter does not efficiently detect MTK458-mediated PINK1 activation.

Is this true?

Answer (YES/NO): NO